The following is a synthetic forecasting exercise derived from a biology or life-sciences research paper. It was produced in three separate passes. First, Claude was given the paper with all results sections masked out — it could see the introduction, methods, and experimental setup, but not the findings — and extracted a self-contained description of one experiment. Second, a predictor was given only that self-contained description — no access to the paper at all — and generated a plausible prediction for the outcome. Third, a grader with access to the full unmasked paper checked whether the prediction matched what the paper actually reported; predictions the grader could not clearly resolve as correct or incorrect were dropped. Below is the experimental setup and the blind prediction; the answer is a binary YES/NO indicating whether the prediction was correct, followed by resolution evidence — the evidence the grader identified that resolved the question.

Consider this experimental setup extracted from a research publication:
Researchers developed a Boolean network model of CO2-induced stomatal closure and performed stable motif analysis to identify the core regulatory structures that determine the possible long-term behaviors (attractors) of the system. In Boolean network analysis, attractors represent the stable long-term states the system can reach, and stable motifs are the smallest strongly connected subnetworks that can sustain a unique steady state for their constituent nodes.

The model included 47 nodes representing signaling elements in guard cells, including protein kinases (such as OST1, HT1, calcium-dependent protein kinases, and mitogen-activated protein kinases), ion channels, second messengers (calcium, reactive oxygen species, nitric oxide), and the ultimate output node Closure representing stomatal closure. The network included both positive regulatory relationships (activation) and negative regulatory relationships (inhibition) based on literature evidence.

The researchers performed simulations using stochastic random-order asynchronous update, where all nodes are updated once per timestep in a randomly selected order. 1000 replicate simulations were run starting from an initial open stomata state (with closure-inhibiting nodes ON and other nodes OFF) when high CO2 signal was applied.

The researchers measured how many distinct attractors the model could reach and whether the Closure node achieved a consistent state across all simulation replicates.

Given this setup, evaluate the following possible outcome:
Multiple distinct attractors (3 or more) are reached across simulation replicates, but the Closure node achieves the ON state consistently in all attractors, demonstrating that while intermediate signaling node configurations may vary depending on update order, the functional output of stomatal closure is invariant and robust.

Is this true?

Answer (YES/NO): NO